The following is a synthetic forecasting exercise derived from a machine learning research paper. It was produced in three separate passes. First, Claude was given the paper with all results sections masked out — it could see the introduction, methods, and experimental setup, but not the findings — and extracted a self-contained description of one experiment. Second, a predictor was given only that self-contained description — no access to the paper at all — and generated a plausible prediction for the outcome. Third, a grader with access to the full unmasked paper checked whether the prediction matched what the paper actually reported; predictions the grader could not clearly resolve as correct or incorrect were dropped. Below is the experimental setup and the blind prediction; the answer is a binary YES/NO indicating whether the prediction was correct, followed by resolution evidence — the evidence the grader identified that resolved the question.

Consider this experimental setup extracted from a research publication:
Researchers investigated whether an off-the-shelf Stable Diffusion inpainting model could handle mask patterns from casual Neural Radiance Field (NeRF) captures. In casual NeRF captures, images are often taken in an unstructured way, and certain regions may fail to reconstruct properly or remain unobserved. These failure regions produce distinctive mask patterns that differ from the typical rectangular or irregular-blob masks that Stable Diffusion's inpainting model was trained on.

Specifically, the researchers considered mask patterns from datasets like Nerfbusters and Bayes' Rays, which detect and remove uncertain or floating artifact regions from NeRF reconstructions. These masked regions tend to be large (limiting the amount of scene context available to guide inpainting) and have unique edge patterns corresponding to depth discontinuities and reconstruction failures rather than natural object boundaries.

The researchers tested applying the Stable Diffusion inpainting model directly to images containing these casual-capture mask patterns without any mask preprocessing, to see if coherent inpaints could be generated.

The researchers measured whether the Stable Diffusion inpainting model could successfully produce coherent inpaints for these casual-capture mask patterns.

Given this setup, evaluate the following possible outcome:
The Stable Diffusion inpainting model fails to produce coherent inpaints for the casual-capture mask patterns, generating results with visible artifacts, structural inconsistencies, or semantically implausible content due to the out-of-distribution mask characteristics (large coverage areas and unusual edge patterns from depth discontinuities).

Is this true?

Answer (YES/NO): YES